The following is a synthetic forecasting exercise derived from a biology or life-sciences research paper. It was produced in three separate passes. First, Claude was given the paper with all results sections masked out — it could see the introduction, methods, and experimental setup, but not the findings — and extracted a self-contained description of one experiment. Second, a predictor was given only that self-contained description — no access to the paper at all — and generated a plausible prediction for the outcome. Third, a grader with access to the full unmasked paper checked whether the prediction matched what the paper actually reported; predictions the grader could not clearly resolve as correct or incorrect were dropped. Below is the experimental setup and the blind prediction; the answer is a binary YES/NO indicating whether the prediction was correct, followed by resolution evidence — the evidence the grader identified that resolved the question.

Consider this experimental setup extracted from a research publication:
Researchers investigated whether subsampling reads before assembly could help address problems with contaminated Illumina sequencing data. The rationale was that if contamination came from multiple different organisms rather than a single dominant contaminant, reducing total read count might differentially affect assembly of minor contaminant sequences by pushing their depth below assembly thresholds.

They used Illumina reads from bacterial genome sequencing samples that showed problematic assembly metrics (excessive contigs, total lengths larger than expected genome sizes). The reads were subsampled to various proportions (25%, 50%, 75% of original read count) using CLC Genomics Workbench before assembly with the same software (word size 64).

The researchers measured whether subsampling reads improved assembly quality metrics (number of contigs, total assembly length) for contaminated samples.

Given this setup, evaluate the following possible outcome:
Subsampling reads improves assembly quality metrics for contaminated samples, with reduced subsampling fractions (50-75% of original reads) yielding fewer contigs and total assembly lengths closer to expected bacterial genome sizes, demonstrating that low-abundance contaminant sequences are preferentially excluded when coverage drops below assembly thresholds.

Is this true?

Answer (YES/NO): NO